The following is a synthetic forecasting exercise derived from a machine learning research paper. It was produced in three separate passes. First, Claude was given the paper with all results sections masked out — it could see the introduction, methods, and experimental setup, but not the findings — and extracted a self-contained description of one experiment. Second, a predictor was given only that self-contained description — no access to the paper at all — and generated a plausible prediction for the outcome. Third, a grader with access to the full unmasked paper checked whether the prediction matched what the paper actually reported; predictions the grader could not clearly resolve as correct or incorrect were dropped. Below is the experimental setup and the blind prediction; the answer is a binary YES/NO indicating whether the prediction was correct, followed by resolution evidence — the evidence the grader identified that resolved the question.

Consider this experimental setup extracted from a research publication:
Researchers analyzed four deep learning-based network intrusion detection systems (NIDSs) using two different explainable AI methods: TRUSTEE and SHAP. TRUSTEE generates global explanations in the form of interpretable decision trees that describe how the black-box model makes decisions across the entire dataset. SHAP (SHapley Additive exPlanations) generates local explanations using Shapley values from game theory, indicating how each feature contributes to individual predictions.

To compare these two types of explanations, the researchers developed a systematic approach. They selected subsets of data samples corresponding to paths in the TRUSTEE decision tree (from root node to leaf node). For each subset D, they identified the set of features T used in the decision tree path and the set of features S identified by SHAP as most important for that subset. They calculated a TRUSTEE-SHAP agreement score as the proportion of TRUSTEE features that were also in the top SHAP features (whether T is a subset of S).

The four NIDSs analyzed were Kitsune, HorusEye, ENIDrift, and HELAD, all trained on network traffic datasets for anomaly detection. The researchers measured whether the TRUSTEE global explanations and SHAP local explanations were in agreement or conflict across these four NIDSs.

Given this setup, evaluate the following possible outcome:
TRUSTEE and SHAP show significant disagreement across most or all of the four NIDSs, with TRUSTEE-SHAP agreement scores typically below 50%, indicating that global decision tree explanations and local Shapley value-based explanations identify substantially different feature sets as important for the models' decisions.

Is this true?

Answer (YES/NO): YES